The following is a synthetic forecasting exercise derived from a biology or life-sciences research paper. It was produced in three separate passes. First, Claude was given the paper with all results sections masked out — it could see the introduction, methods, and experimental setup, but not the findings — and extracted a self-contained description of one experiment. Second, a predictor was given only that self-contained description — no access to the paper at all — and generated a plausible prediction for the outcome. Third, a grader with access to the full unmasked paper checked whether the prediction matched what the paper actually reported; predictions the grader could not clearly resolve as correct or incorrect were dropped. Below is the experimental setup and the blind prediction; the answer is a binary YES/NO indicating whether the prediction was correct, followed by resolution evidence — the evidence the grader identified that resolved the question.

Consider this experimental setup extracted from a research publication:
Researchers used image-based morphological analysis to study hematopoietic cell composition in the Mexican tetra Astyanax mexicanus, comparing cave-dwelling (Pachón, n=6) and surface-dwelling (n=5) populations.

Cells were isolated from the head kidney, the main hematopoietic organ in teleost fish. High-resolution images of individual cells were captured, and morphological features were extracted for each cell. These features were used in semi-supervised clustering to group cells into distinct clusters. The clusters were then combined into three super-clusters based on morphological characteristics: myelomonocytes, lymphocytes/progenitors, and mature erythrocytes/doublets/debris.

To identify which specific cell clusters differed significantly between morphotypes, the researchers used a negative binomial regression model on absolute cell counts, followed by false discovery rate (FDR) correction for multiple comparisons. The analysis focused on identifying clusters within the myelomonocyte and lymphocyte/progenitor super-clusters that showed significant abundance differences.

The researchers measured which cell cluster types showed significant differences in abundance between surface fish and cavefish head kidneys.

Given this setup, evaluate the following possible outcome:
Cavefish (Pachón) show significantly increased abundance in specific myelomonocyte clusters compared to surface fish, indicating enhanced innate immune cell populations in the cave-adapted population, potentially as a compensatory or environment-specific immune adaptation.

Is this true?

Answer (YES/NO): NO